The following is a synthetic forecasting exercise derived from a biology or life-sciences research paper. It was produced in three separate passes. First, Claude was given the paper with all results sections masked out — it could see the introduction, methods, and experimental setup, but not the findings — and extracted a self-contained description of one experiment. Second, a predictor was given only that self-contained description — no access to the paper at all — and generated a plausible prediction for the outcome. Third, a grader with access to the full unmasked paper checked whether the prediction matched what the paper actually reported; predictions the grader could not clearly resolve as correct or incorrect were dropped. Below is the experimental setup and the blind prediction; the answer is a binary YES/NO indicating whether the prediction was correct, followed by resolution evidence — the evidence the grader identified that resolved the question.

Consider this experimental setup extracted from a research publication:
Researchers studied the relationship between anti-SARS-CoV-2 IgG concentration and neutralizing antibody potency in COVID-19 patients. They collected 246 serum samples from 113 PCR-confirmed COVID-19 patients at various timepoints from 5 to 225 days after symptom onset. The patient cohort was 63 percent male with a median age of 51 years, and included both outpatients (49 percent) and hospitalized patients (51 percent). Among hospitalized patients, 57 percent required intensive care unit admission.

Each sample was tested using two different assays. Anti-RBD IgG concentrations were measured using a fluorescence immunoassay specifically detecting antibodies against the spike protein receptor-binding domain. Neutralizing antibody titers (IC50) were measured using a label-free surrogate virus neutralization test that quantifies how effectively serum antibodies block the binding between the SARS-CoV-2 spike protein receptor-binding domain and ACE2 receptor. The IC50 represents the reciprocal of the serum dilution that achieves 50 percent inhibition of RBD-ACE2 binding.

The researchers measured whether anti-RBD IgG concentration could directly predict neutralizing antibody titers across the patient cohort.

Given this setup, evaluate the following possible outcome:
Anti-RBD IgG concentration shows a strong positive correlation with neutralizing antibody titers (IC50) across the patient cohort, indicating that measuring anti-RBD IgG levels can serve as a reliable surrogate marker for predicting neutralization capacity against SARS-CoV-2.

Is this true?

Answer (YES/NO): NO